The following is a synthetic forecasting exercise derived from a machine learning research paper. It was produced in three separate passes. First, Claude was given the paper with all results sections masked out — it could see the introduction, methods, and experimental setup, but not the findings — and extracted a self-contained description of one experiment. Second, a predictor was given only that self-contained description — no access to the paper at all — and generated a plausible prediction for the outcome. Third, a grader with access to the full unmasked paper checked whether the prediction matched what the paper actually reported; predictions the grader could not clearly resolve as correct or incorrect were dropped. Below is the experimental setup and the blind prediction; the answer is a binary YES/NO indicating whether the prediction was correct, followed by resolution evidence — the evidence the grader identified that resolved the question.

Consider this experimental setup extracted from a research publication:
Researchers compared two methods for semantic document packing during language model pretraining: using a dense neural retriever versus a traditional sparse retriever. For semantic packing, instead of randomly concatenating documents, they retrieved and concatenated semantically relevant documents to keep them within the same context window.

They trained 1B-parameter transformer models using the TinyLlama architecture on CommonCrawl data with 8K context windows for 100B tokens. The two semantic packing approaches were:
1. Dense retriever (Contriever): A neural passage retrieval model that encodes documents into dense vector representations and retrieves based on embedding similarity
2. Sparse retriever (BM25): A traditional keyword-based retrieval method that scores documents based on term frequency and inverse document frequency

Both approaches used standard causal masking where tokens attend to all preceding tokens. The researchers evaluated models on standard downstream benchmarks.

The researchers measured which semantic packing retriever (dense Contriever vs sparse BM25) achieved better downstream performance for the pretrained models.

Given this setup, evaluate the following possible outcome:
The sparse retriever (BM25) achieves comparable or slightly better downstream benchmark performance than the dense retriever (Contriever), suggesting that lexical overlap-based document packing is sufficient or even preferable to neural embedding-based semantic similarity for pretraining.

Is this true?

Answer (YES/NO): YES